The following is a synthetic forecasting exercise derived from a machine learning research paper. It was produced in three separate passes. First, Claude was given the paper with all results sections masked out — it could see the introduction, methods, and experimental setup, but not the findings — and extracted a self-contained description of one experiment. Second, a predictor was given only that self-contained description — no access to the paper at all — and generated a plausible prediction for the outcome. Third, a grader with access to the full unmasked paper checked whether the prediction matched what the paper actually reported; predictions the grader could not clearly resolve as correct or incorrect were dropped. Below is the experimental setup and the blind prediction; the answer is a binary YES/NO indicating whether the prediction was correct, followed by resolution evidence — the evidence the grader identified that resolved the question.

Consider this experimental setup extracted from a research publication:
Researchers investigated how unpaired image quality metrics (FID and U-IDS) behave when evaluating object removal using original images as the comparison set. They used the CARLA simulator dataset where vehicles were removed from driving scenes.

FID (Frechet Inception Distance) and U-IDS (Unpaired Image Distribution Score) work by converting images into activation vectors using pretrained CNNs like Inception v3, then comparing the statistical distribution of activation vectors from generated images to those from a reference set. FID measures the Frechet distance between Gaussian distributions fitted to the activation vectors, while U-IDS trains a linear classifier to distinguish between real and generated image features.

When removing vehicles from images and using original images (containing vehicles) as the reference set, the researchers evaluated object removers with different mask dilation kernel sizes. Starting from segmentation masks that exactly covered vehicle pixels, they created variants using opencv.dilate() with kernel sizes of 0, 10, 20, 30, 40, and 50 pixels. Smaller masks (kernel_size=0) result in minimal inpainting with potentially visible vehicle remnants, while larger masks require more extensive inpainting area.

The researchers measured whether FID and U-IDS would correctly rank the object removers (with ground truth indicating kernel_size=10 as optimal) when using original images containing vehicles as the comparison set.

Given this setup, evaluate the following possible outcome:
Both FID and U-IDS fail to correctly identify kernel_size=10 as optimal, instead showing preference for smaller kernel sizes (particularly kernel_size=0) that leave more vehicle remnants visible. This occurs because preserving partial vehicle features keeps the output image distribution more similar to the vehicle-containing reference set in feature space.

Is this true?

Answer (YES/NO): YES